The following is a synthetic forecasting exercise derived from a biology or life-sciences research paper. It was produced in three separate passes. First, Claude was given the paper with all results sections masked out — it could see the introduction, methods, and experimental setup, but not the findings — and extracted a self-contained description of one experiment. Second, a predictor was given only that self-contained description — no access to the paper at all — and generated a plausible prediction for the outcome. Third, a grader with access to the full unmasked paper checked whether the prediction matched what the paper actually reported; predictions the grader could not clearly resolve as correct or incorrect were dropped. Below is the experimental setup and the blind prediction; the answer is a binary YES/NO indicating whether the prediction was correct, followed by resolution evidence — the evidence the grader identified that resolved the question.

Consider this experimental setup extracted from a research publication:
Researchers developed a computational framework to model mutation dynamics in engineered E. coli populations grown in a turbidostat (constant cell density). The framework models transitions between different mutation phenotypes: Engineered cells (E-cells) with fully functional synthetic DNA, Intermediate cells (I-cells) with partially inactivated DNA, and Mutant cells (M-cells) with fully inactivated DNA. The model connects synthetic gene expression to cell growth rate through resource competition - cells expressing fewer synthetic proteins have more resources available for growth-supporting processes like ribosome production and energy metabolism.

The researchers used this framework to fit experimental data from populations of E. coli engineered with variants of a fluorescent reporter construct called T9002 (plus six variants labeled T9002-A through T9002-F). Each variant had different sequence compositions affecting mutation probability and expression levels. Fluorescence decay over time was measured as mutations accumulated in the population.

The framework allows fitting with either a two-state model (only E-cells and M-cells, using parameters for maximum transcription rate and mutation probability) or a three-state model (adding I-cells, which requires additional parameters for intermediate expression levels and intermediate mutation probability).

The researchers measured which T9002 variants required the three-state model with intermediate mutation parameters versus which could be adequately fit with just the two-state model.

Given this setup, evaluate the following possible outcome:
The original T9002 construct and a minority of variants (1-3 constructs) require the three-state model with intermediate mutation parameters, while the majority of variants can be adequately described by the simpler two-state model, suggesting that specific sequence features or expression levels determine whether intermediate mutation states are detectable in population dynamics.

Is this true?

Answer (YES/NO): NO